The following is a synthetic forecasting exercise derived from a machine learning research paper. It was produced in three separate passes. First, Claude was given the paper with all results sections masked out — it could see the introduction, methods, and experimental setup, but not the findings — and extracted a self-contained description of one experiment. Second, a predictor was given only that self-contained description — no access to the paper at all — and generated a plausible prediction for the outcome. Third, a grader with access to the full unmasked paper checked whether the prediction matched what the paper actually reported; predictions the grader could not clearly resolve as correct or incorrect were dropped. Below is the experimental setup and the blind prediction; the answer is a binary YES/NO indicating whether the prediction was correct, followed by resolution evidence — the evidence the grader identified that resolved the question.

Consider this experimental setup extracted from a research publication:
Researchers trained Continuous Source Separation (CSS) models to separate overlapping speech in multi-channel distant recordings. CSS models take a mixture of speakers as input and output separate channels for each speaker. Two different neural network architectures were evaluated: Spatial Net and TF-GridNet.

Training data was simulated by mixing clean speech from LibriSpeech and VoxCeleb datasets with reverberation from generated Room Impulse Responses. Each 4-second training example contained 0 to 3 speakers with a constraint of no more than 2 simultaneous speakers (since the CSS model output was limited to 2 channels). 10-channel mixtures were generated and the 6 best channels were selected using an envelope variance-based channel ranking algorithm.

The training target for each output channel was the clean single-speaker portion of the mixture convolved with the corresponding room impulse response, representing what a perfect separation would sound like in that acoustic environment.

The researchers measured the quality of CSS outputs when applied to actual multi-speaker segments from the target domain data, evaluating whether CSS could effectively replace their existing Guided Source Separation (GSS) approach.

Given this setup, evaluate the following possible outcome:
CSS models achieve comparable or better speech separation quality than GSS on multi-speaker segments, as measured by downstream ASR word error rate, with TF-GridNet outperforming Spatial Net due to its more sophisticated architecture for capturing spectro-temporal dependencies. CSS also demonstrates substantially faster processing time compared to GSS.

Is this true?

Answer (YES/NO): NO